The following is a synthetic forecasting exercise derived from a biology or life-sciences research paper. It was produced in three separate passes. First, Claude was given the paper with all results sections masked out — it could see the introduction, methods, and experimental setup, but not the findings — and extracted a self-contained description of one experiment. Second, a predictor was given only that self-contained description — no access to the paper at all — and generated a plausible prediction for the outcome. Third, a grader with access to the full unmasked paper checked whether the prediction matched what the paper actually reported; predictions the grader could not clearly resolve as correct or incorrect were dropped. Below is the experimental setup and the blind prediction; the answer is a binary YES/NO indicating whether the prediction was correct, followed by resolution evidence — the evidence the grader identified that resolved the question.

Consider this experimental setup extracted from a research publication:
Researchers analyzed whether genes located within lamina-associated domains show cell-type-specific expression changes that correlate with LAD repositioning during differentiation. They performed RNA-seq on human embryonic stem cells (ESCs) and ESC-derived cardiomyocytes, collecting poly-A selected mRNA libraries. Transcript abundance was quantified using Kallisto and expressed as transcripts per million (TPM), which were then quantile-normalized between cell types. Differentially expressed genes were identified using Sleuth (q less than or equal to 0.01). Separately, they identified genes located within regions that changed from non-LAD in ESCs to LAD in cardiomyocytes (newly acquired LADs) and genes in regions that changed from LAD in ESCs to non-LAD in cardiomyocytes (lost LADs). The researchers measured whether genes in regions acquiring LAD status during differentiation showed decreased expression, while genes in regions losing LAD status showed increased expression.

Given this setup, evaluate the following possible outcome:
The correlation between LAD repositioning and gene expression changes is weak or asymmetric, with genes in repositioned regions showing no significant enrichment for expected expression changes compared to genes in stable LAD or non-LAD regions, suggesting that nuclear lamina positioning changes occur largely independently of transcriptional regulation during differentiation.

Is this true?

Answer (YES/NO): NO